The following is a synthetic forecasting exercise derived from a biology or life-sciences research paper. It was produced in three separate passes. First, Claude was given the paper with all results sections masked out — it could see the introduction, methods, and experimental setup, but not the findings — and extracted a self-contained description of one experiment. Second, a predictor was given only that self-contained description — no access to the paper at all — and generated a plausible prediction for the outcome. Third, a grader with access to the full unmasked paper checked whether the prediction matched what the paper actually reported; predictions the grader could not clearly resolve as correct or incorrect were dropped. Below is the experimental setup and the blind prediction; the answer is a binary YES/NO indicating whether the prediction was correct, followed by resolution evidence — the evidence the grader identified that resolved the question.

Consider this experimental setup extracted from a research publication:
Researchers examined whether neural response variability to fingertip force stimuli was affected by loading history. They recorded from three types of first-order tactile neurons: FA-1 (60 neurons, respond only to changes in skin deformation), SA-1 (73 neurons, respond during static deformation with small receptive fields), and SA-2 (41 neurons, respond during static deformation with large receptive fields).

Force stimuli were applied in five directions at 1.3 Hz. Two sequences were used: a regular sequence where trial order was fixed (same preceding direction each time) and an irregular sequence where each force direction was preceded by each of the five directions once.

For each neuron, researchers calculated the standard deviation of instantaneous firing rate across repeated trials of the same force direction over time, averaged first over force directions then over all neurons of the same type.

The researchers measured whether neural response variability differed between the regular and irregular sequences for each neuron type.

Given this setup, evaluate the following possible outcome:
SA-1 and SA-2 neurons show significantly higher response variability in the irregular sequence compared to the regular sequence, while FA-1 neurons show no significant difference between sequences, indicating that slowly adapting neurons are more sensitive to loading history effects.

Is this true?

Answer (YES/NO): NO